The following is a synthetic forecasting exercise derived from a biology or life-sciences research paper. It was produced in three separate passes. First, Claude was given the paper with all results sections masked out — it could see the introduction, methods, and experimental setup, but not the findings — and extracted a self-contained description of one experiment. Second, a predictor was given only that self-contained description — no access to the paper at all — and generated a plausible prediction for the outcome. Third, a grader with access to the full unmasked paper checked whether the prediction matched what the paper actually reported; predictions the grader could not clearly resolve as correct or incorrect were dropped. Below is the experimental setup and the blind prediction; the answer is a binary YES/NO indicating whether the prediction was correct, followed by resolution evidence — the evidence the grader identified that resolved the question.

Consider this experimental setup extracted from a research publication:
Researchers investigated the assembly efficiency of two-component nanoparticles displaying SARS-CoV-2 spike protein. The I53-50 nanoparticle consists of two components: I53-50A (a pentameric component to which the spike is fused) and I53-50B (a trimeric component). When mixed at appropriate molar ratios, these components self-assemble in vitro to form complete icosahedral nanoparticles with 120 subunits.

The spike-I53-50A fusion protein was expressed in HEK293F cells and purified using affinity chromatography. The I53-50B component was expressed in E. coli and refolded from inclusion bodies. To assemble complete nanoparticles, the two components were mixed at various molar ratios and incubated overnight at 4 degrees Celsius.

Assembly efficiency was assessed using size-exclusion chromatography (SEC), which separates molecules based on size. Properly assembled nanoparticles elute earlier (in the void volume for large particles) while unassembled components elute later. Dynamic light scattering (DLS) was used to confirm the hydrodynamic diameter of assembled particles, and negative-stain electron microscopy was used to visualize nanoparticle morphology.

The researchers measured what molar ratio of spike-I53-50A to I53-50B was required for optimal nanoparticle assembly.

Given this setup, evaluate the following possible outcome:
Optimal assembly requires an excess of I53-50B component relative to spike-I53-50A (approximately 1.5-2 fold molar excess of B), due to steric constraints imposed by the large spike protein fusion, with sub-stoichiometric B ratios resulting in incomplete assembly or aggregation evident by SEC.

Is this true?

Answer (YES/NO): NO